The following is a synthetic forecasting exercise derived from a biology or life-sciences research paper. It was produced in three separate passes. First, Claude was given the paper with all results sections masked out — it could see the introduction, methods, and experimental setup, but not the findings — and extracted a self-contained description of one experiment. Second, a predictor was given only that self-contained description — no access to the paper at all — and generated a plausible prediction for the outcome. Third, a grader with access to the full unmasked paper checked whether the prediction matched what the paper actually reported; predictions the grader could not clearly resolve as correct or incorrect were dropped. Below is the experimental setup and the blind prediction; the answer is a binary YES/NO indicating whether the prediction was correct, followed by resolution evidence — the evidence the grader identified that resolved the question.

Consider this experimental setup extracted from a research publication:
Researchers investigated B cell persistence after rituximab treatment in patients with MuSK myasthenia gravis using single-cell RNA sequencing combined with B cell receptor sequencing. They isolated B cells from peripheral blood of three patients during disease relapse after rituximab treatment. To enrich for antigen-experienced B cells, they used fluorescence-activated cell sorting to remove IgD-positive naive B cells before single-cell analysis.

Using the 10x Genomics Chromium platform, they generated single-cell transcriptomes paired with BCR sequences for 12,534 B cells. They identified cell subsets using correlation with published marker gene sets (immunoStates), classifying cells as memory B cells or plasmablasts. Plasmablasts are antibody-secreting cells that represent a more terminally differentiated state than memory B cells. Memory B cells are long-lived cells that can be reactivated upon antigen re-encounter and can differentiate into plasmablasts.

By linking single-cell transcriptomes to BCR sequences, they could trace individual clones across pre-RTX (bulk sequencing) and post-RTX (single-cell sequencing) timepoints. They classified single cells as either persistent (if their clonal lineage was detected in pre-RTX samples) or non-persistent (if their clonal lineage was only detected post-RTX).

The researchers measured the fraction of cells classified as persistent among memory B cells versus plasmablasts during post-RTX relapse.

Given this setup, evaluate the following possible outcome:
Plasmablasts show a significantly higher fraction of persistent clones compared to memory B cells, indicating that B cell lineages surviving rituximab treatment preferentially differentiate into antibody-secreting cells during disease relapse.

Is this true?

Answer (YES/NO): YES